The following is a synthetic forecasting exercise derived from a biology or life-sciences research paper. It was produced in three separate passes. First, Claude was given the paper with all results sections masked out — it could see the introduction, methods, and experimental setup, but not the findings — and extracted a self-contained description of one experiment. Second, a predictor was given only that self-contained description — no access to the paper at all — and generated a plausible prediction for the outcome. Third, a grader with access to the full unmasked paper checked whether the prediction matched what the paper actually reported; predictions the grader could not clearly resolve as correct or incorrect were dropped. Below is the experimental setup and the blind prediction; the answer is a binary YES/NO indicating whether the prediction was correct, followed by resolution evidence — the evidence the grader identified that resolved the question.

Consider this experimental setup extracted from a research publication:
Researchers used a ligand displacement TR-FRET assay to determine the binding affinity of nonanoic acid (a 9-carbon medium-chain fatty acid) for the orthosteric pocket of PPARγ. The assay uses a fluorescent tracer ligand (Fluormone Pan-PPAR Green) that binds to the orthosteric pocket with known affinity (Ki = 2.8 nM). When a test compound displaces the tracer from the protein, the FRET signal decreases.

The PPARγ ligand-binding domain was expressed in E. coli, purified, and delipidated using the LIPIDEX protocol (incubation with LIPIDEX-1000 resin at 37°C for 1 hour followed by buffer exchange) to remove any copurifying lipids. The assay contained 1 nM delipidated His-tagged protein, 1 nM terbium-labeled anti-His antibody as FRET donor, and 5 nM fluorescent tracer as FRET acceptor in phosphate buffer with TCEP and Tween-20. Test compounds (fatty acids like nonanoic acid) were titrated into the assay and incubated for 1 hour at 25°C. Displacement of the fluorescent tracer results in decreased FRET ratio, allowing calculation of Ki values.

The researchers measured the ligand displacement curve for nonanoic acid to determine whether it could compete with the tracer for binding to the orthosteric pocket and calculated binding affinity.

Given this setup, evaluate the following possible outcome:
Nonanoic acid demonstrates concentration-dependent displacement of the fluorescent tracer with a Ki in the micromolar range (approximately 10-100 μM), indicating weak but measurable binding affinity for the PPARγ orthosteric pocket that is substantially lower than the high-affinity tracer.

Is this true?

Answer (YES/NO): NO